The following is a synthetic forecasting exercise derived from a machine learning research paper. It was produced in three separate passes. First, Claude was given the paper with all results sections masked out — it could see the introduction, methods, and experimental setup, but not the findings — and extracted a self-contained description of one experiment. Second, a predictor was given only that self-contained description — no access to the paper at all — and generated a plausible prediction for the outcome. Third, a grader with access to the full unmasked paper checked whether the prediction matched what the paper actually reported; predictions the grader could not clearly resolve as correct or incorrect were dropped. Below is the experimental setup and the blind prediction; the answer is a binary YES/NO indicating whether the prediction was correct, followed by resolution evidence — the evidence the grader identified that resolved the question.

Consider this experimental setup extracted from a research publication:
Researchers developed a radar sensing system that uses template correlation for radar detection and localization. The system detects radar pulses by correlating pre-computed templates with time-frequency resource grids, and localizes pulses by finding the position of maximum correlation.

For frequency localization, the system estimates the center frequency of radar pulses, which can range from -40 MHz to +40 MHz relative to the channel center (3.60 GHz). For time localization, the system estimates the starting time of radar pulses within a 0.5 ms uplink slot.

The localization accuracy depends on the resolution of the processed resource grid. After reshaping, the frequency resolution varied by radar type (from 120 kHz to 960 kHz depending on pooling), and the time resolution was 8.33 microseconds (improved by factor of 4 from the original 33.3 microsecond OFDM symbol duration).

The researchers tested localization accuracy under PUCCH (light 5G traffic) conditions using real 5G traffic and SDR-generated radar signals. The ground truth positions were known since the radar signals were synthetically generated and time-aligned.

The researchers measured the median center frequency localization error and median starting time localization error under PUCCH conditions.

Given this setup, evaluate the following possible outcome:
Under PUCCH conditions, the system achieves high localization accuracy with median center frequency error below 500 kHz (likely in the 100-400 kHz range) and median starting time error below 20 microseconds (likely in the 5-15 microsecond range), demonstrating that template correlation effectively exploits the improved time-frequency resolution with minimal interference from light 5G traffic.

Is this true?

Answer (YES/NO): NO